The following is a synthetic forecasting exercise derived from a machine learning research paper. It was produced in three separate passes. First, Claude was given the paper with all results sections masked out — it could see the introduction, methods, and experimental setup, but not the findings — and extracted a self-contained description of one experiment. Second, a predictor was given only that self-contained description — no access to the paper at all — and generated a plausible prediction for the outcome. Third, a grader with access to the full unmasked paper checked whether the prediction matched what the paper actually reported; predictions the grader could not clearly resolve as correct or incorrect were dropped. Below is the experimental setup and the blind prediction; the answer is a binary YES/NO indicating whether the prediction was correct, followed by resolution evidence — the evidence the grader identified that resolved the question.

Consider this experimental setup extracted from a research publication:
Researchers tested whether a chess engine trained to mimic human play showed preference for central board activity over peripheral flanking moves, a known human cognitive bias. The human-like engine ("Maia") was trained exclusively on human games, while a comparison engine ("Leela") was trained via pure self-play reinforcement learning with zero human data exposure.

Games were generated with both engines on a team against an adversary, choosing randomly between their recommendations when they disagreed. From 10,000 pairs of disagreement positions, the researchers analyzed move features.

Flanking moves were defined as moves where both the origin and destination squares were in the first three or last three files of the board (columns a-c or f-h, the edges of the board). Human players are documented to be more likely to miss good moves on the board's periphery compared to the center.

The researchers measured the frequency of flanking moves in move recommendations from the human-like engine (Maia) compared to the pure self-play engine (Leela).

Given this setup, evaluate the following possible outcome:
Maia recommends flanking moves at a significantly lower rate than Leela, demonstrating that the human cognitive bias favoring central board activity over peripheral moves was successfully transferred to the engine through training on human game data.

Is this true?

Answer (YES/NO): YES